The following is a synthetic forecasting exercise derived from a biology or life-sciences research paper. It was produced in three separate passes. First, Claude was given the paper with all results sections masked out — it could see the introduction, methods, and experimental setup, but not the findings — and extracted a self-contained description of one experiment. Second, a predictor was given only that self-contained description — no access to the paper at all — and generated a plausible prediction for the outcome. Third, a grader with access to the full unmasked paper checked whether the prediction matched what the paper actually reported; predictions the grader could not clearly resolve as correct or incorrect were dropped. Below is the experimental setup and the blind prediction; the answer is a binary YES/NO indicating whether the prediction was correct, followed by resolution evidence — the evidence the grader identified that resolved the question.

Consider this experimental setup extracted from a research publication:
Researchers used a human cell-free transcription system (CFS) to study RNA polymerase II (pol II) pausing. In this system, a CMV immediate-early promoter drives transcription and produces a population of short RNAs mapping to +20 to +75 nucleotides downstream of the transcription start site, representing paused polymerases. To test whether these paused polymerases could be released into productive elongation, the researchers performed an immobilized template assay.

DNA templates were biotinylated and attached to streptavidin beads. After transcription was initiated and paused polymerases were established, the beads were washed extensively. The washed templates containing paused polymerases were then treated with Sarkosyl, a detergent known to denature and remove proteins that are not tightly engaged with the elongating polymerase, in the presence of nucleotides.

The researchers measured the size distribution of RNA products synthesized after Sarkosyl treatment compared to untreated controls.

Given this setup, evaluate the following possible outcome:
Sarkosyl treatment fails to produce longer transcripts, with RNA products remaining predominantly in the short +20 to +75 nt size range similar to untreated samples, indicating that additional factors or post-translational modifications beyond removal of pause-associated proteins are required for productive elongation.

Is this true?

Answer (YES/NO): NO